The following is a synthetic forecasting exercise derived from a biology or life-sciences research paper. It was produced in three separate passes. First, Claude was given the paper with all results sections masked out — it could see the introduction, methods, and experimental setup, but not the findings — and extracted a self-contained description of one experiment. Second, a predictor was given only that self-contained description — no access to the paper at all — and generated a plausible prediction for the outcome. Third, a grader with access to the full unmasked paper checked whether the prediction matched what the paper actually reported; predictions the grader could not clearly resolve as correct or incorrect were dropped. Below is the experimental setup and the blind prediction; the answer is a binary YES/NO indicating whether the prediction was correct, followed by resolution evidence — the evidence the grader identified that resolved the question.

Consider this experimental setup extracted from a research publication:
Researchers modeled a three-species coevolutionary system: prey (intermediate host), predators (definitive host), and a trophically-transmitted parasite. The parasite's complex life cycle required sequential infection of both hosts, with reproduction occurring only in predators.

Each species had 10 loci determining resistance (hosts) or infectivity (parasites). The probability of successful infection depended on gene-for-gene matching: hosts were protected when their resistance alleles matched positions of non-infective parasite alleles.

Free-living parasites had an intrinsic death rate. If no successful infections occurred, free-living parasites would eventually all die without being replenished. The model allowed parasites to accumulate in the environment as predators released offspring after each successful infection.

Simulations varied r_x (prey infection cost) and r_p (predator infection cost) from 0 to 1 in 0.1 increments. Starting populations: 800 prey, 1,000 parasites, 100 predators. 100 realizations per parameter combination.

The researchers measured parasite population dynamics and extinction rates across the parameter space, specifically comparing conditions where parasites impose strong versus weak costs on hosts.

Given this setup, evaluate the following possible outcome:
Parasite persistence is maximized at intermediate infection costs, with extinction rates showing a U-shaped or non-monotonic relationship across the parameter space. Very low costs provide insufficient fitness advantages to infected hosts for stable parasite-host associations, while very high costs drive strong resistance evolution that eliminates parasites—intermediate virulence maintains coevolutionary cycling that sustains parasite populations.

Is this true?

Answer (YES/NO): NO